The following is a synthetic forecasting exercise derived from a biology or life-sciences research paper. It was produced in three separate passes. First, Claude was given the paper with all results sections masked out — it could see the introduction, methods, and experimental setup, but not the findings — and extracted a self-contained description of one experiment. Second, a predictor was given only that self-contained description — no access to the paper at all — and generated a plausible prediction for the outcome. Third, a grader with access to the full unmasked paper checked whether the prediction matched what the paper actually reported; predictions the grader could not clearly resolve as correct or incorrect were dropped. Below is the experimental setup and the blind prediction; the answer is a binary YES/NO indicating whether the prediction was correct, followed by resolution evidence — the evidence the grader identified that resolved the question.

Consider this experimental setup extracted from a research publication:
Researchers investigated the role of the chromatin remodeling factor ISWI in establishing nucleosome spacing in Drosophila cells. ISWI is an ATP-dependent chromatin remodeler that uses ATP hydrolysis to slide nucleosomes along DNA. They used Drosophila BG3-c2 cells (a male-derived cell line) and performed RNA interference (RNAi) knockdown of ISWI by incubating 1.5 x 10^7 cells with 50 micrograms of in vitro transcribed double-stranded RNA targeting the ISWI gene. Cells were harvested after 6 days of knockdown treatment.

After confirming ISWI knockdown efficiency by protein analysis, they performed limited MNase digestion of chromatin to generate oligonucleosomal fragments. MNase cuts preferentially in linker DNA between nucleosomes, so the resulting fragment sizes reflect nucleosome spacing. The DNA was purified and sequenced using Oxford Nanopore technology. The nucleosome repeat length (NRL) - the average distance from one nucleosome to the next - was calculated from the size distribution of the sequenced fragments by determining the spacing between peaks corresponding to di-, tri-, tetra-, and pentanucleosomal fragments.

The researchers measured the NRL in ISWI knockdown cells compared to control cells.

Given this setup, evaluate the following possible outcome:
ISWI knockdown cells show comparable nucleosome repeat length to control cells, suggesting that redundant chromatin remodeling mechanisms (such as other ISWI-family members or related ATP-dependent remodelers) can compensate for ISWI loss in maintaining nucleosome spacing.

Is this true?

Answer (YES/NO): NO